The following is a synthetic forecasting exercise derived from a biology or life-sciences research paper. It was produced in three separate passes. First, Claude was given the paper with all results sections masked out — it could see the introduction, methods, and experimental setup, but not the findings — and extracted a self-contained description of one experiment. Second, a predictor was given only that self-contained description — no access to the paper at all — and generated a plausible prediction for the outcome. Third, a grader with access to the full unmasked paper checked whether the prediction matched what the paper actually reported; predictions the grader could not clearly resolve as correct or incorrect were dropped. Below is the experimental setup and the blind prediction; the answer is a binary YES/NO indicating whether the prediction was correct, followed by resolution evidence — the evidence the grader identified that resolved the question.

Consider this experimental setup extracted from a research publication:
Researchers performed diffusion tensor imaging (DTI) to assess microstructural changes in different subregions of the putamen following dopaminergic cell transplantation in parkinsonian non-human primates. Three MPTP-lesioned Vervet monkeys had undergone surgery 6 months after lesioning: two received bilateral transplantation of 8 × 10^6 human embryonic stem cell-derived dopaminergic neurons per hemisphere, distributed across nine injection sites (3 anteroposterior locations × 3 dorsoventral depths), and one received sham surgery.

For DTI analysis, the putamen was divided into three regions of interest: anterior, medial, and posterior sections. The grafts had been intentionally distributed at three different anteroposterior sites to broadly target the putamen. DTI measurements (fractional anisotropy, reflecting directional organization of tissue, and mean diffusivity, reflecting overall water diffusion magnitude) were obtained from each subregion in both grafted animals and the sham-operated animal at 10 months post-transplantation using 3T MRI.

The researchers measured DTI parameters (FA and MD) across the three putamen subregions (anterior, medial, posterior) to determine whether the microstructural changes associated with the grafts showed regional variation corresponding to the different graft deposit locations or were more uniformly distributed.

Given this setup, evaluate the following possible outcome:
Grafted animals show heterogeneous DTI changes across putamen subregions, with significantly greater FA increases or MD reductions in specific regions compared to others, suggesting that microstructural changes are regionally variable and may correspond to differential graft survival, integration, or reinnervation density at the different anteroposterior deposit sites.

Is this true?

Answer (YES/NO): NO